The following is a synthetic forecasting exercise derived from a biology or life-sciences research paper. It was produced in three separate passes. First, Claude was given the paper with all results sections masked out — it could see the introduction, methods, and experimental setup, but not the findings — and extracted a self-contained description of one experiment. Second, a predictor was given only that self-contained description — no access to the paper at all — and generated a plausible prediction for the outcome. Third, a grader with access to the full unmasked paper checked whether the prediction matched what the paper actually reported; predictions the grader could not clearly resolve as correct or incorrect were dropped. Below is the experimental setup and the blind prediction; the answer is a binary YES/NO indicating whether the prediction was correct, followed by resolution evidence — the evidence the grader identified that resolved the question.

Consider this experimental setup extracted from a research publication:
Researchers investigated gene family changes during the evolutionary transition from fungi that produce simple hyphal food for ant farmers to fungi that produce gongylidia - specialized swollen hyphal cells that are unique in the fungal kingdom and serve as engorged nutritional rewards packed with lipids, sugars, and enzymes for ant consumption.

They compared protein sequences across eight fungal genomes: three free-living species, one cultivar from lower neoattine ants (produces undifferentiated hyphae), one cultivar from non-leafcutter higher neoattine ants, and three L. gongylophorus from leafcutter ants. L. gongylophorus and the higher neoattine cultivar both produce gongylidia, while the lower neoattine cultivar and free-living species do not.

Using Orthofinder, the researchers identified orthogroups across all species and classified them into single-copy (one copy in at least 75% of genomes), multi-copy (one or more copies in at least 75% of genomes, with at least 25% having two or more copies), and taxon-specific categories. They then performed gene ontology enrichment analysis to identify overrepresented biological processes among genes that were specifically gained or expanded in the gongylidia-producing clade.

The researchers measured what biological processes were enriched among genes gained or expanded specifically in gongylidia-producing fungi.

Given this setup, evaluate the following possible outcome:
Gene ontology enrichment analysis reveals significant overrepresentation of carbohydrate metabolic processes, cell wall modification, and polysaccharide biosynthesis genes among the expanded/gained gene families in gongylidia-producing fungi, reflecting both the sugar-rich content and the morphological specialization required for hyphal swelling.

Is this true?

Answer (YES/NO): NO